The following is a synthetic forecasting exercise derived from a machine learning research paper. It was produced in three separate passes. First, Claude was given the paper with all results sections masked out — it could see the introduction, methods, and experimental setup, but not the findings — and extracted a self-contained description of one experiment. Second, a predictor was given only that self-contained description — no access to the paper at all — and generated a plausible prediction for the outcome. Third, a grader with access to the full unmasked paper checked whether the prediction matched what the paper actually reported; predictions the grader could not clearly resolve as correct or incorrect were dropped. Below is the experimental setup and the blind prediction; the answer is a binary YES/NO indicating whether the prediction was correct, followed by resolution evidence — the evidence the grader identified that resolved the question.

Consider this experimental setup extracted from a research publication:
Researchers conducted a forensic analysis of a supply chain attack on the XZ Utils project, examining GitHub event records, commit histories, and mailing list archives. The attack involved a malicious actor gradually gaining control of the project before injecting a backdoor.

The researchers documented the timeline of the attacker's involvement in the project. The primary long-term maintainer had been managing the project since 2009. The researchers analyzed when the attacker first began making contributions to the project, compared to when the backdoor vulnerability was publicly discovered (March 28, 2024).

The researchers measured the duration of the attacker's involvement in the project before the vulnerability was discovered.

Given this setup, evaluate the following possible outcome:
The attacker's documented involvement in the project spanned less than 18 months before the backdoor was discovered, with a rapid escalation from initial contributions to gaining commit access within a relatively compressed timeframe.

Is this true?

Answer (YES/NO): NO